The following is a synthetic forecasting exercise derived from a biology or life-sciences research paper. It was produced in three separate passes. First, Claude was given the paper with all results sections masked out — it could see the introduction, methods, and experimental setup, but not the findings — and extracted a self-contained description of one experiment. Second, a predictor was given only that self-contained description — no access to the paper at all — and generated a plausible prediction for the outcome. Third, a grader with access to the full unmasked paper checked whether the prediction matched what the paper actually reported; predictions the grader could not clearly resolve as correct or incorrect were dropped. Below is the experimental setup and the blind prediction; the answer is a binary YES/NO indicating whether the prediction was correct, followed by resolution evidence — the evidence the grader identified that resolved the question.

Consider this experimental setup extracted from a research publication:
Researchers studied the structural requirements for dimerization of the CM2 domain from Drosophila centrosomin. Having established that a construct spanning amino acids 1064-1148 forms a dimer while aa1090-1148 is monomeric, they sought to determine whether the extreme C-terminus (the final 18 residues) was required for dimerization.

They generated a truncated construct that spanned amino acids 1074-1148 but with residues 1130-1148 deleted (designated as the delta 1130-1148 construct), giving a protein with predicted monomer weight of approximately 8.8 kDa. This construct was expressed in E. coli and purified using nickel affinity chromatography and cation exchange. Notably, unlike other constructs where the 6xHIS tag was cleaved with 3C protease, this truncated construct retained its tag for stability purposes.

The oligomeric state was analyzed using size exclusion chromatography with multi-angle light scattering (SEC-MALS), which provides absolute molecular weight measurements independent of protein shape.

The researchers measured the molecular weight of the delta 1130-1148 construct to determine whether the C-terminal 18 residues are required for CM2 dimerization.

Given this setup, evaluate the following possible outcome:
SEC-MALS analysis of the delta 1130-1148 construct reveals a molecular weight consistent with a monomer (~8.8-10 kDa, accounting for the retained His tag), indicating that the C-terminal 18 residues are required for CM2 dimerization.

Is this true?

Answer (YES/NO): NO